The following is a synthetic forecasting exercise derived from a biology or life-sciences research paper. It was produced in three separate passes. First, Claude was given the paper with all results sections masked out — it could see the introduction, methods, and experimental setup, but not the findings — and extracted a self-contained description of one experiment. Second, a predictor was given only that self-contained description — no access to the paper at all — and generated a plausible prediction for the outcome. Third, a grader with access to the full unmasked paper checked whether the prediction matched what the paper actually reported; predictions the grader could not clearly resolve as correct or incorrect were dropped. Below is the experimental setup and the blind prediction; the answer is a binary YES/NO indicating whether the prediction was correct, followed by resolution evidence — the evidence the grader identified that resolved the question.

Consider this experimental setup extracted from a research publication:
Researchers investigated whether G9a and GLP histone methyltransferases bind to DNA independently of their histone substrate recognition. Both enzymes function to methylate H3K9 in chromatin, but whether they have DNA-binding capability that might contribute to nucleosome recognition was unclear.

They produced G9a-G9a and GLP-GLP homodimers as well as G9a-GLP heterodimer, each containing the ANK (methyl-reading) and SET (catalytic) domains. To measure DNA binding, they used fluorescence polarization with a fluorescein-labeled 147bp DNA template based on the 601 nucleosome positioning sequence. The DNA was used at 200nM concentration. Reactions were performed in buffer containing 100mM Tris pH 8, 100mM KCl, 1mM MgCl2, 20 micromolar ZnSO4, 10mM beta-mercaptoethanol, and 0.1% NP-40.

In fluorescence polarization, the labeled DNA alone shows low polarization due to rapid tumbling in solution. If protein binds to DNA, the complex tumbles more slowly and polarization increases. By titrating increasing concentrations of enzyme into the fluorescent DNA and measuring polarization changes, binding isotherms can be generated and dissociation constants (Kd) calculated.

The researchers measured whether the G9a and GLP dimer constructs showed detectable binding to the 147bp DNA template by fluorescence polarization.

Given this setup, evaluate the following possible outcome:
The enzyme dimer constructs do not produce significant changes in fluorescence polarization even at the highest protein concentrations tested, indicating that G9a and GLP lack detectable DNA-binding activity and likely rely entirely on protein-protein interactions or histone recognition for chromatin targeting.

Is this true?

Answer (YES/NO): YES